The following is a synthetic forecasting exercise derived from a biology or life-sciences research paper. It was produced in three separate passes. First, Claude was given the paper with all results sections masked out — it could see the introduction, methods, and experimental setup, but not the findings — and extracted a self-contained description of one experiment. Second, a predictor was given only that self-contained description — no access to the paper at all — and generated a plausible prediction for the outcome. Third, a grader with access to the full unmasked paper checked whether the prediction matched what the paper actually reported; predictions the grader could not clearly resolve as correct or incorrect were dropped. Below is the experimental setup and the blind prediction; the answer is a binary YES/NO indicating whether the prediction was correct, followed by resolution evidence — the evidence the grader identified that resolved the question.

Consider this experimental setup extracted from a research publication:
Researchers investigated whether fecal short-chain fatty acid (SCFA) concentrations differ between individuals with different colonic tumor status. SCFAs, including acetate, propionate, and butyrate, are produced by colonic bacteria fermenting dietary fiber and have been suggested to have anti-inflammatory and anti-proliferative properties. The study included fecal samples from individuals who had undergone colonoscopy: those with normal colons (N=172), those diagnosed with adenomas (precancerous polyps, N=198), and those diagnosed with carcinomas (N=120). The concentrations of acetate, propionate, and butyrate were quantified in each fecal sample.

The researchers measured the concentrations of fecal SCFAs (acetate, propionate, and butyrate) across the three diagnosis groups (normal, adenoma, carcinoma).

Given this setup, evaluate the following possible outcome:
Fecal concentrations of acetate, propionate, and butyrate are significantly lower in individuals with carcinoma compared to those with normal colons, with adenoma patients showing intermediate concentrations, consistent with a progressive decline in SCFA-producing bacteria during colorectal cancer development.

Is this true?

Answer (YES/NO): NO